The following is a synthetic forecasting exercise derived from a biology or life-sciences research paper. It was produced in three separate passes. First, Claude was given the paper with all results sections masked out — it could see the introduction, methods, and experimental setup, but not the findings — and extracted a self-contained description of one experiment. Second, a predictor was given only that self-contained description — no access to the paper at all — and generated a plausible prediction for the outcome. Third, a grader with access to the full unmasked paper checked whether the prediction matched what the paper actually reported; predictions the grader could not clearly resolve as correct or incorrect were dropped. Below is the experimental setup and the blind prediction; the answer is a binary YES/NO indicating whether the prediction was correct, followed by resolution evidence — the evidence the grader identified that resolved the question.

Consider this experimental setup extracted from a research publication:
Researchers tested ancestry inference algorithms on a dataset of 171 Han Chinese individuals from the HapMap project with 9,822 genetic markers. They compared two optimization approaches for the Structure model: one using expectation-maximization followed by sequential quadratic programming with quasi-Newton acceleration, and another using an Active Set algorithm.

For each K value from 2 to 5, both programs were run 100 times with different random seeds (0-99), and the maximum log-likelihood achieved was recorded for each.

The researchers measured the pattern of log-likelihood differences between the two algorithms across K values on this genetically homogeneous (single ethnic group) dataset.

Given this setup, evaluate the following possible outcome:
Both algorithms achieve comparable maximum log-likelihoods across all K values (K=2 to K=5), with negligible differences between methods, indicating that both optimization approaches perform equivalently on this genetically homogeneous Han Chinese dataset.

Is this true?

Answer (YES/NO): NO